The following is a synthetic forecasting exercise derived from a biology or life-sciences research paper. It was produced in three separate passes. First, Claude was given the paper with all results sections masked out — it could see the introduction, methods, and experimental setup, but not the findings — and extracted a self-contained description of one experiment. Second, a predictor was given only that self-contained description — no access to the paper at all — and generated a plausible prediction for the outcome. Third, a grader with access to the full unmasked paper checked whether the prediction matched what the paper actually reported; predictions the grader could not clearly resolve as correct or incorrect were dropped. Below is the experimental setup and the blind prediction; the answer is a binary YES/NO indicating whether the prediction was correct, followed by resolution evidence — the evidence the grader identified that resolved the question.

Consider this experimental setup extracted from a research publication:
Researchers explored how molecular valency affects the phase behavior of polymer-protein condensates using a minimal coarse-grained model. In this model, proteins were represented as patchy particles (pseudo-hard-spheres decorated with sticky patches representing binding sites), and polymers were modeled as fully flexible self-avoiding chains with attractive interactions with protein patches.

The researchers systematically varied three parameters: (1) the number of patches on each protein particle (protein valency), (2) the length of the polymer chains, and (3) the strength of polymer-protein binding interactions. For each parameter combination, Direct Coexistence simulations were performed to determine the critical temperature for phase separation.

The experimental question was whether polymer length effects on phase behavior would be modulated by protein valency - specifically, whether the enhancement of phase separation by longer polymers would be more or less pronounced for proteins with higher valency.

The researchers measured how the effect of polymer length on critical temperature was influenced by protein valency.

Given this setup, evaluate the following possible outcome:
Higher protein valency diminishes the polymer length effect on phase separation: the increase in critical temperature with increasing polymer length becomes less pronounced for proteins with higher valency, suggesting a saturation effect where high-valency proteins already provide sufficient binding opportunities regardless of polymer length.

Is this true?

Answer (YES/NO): YES